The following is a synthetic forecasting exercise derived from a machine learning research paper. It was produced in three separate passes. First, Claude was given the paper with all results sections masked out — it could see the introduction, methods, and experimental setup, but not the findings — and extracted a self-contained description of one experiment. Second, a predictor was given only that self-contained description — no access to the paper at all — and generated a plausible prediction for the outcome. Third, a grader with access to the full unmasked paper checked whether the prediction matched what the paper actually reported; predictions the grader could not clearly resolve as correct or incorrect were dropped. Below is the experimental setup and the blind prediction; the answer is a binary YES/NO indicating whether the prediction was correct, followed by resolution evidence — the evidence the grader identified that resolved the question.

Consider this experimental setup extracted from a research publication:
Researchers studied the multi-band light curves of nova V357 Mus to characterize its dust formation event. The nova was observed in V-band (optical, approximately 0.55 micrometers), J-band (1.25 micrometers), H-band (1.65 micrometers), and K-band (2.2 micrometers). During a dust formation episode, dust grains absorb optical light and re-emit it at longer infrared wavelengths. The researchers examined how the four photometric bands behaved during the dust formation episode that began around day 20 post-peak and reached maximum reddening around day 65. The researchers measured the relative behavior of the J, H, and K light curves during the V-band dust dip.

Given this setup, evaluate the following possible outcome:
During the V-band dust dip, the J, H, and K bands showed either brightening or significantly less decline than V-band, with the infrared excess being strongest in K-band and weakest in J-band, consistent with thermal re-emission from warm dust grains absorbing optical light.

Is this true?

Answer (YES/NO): YES